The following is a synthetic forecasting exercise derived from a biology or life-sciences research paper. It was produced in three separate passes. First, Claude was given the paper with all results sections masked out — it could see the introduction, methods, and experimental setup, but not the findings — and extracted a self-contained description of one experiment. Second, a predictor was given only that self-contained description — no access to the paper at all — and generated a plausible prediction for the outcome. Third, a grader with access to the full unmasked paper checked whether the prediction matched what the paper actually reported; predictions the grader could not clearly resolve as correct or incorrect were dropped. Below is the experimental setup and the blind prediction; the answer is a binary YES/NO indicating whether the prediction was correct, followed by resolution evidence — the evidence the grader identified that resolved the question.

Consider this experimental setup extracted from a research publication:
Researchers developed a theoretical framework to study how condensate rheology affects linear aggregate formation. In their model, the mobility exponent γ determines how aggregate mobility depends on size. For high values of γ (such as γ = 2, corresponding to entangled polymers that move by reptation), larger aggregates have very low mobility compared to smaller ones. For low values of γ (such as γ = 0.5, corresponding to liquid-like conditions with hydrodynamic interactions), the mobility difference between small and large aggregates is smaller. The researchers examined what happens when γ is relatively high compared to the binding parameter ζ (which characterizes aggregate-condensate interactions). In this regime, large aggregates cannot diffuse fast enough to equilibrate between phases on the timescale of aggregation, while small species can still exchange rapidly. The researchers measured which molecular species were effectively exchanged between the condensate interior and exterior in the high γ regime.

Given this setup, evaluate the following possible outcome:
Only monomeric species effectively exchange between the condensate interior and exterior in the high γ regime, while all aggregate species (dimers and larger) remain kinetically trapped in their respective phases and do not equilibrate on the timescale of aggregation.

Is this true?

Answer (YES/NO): YES